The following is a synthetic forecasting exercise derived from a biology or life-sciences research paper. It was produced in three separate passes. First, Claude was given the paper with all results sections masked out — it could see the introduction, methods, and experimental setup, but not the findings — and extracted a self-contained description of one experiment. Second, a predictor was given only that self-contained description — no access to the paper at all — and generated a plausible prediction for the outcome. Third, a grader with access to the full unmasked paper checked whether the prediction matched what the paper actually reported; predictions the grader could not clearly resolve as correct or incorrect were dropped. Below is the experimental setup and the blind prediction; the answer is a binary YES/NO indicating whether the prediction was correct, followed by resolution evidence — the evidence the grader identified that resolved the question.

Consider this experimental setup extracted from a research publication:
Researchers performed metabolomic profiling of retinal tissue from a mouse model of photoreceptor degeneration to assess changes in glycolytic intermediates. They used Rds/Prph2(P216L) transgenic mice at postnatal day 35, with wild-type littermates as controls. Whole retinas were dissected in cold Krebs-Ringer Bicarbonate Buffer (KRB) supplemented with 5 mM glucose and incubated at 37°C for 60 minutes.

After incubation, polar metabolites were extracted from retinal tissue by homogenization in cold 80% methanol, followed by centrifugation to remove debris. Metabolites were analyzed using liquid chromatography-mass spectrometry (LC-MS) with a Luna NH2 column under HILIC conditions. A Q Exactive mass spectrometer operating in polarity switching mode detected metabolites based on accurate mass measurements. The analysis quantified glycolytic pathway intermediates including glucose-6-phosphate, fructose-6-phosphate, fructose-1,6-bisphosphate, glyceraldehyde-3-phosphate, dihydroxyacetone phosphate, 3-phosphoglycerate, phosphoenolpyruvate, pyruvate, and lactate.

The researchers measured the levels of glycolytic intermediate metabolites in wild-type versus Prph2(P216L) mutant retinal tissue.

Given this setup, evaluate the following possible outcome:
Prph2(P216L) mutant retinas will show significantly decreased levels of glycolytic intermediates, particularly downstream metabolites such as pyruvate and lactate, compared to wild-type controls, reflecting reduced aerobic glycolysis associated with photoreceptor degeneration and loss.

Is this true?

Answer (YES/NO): NO